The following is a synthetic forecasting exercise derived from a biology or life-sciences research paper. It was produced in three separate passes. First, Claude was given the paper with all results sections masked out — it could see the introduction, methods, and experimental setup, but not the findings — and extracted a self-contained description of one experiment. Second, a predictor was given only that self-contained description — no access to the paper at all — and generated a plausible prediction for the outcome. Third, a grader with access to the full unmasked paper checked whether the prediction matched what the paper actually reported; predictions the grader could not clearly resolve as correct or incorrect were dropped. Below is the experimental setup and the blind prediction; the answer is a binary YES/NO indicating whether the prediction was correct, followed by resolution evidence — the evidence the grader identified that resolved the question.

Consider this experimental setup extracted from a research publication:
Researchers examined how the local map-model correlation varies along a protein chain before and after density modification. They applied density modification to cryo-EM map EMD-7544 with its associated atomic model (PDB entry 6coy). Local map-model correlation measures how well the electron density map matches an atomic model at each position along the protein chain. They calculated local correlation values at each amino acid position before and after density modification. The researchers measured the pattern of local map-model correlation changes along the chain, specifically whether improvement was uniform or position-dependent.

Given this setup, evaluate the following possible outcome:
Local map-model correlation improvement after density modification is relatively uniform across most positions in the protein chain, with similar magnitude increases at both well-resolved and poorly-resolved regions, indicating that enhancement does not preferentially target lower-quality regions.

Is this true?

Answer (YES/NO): NO